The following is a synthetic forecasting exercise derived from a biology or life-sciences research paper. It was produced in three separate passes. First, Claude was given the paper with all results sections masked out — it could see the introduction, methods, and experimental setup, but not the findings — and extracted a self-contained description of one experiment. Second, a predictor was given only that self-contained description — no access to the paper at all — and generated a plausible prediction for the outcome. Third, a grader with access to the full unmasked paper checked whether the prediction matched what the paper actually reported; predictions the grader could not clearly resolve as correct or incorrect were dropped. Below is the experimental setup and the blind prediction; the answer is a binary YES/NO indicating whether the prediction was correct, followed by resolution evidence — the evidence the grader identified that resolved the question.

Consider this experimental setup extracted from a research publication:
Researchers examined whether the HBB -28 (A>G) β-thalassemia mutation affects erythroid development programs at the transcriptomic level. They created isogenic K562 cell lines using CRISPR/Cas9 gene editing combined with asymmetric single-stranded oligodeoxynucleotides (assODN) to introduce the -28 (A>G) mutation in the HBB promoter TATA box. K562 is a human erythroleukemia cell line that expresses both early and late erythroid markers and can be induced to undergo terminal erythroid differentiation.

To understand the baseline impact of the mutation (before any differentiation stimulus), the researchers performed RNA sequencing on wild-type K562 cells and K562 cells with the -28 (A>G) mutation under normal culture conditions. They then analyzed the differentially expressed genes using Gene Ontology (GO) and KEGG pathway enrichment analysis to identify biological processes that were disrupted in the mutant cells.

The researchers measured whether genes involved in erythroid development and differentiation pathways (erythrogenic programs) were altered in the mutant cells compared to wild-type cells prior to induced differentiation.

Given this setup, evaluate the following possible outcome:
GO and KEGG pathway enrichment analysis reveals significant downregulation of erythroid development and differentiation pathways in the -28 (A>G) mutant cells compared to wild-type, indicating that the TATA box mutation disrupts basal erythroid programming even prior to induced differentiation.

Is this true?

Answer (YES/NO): NO